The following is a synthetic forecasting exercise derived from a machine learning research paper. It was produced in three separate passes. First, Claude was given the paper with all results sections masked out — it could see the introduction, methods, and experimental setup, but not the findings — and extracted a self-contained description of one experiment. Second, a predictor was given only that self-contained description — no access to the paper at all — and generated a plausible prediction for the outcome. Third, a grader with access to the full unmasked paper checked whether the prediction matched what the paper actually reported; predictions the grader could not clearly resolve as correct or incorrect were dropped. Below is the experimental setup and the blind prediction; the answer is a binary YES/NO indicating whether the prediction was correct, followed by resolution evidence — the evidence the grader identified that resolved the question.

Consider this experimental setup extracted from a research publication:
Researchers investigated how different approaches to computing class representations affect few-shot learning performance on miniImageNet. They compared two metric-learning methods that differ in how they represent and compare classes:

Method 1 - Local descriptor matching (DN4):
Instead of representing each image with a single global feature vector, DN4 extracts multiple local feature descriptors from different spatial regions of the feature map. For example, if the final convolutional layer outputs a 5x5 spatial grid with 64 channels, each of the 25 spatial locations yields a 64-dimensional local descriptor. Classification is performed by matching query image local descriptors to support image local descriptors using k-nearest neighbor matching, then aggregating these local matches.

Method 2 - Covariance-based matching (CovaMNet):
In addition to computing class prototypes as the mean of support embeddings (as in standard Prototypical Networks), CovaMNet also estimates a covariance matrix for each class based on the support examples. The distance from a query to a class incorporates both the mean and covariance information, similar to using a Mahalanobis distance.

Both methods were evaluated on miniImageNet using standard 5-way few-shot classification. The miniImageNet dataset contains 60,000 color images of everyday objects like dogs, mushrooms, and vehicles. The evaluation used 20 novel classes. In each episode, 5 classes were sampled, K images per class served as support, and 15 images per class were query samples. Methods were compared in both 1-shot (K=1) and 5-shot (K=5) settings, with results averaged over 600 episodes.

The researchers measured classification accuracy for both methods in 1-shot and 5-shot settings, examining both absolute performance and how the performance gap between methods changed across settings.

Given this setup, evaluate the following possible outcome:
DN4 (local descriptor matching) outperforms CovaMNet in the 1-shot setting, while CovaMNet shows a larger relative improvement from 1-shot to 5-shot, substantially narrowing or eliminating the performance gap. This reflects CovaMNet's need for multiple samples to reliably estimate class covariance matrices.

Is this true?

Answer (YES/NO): NO